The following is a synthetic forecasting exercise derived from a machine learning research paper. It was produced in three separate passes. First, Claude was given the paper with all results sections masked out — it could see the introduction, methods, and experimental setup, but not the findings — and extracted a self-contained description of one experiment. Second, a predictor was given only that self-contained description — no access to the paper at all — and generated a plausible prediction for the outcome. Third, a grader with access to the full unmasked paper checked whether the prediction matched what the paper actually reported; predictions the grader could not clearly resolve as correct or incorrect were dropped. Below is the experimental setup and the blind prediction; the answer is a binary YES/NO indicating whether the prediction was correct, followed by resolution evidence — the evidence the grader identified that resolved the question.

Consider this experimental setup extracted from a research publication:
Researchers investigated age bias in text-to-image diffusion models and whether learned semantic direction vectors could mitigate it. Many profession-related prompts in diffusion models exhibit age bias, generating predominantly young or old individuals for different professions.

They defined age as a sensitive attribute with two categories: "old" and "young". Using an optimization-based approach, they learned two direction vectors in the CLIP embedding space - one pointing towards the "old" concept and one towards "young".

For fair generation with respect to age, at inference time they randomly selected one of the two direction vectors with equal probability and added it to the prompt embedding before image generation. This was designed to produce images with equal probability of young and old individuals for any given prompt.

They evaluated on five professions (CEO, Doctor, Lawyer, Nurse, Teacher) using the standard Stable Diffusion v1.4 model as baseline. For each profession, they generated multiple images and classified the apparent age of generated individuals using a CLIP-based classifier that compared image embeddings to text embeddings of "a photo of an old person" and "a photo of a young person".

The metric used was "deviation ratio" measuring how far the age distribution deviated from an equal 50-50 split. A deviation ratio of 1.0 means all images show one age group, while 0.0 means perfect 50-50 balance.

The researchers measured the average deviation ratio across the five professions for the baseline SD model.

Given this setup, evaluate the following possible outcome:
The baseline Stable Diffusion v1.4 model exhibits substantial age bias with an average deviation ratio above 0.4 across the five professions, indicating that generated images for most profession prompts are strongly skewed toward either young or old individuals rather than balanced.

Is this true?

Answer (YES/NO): YES